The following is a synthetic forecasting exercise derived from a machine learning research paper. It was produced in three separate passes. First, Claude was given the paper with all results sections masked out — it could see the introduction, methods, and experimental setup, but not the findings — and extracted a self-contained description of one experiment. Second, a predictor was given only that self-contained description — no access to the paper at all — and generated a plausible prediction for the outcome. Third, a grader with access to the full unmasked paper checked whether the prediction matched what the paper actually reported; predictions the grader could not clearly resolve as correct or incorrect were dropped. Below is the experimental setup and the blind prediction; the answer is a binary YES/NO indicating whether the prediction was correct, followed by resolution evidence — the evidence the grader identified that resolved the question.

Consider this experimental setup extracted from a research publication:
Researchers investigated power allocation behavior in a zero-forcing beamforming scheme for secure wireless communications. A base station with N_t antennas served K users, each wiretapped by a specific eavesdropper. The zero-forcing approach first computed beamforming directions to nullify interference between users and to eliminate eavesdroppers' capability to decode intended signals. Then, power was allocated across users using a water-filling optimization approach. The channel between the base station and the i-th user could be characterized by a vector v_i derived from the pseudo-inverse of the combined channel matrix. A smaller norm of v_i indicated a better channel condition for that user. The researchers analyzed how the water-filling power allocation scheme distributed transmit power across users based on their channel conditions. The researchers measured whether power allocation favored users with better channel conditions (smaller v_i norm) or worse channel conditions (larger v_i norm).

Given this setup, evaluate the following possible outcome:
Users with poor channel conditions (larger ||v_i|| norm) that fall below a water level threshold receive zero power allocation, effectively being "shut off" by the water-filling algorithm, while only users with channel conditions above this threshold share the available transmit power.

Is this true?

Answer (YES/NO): YES